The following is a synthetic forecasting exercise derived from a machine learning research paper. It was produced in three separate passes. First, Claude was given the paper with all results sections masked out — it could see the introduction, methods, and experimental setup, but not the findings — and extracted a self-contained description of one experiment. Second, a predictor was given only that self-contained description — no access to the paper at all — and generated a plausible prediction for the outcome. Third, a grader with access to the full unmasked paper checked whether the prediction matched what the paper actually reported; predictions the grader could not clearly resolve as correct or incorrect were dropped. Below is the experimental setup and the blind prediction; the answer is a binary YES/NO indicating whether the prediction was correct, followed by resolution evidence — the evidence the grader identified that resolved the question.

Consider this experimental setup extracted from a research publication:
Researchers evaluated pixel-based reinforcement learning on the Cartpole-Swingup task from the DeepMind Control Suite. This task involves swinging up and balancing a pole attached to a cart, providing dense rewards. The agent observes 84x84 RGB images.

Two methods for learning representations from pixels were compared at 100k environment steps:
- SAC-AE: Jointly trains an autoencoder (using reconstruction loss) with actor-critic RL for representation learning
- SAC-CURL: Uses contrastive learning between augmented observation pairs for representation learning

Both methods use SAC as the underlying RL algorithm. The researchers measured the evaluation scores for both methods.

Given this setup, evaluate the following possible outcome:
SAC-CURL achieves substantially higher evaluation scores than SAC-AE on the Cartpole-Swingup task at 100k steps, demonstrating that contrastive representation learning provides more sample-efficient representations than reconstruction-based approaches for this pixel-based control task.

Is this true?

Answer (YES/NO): YES